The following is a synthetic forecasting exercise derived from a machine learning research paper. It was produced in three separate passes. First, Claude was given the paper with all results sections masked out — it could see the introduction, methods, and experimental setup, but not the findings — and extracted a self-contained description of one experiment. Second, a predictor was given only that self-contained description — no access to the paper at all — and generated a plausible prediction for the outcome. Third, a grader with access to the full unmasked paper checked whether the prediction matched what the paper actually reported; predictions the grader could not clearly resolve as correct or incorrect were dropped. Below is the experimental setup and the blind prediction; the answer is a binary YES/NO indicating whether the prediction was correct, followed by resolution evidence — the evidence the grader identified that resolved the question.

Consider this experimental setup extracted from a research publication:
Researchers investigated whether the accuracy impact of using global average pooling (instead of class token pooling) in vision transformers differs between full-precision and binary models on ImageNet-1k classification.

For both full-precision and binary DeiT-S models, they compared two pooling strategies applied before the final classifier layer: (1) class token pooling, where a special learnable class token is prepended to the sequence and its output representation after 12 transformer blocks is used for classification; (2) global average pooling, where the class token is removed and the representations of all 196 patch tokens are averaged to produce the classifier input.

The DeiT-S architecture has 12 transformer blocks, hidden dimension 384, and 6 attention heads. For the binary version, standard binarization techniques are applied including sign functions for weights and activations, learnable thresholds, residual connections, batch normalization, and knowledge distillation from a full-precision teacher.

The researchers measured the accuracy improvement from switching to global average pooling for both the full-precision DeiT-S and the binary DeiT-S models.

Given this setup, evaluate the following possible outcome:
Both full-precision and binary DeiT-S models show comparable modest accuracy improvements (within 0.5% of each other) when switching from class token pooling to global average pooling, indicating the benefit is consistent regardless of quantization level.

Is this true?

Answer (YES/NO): NO